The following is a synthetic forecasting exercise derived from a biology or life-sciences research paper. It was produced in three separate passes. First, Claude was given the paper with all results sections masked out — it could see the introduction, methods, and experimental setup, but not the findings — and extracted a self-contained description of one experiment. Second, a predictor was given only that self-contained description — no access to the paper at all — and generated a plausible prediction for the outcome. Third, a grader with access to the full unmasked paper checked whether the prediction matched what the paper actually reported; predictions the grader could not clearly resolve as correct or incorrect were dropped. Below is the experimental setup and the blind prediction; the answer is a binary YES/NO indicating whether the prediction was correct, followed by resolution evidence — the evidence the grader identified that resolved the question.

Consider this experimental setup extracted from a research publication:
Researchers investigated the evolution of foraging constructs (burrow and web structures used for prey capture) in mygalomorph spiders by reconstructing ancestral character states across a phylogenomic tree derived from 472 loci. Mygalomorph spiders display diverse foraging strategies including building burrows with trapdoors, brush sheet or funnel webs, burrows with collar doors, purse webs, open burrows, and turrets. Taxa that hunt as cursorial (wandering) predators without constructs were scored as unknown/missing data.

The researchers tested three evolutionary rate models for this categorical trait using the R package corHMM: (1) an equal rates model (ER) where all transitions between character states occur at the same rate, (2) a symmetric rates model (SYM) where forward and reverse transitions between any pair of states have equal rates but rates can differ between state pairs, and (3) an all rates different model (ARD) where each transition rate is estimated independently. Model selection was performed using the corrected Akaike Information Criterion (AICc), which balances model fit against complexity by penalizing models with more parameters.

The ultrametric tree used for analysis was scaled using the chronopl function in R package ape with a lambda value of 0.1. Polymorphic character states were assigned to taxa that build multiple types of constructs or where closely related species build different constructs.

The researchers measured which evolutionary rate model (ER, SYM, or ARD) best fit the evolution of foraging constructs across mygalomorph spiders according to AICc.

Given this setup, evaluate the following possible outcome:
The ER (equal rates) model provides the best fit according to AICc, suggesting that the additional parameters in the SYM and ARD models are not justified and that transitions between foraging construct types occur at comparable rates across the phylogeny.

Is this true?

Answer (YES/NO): YES